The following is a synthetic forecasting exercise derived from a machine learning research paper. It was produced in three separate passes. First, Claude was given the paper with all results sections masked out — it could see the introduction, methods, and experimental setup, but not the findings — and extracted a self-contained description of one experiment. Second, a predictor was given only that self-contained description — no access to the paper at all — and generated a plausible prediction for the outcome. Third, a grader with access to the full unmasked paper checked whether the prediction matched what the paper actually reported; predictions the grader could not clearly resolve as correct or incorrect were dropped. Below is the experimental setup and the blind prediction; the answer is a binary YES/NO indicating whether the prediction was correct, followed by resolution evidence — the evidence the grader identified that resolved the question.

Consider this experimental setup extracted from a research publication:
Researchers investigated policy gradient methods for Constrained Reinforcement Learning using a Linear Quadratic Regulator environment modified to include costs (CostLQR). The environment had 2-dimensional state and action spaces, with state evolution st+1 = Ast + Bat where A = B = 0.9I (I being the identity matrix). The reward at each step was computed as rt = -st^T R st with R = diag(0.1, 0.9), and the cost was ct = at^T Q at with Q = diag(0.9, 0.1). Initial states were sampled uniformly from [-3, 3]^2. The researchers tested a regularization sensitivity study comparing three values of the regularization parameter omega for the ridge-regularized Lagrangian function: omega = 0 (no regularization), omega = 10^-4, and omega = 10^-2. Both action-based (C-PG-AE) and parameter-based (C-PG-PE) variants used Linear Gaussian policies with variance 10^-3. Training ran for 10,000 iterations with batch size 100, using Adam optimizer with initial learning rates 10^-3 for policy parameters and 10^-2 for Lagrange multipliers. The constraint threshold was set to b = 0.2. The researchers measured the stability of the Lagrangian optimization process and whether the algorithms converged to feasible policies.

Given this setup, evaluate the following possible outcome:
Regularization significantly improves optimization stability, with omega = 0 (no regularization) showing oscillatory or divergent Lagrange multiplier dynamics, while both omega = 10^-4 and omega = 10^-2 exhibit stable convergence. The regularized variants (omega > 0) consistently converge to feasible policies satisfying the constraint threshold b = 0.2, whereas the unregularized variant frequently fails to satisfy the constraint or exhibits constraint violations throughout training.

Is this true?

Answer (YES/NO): NO